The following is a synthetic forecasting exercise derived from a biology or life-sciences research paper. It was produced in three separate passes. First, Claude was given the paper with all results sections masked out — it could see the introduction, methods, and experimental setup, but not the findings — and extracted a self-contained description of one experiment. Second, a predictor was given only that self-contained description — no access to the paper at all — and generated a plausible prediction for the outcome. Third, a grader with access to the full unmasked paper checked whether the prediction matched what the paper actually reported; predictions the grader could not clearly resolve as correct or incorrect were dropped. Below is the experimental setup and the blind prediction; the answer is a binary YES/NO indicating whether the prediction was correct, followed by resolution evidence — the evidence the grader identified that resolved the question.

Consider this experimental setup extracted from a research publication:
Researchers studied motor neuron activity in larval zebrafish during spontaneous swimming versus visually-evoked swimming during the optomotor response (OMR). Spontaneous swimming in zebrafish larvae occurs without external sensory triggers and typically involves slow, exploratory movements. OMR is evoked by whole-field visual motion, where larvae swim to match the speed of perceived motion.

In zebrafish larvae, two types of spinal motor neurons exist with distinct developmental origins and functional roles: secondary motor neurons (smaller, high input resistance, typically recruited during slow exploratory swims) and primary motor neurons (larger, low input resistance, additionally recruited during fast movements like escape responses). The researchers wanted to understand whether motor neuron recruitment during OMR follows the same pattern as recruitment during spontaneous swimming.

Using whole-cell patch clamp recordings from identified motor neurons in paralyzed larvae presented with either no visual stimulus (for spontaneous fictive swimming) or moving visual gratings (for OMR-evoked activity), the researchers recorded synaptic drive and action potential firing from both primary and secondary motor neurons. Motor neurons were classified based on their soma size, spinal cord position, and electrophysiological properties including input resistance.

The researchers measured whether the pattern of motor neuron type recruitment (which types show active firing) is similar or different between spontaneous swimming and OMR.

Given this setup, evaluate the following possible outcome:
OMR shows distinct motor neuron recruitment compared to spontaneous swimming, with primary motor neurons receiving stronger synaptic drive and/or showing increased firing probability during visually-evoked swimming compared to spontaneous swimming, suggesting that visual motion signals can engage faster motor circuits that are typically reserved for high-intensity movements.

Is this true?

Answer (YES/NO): NO